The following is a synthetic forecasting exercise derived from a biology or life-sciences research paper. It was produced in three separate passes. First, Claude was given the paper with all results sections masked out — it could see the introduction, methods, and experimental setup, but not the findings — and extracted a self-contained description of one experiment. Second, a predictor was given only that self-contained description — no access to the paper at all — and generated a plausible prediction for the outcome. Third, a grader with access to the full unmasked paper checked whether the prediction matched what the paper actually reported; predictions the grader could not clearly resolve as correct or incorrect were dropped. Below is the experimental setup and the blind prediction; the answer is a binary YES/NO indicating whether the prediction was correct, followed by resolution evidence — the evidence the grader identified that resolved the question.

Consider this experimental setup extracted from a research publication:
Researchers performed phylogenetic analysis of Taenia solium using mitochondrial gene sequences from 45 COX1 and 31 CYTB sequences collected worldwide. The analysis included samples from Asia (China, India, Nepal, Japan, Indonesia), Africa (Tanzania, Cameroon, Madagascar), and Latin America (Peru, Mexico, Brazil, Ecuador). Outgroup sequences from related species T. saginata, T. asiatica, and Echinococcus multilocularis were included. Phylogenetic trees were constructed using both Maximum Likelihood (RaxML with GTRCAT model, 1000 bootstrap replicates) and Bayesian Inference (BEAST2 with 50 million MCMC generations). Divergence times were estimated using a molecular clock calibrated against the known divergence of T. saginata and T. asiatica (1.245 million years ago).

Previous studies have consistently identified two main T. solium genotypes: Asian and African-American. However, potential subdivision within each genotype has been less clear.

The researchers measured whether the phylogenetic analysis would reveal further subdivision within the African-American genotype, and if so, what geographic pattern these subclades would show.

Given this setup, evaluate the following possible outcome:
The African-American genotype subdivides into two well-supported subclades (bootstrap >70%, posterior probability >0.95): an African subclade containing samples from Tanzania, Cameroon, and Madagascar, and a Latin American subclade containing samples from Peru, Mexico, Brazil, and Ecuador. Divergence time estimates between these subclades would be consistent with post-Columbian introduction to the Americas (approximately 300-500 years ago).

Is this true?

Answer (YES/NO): NO